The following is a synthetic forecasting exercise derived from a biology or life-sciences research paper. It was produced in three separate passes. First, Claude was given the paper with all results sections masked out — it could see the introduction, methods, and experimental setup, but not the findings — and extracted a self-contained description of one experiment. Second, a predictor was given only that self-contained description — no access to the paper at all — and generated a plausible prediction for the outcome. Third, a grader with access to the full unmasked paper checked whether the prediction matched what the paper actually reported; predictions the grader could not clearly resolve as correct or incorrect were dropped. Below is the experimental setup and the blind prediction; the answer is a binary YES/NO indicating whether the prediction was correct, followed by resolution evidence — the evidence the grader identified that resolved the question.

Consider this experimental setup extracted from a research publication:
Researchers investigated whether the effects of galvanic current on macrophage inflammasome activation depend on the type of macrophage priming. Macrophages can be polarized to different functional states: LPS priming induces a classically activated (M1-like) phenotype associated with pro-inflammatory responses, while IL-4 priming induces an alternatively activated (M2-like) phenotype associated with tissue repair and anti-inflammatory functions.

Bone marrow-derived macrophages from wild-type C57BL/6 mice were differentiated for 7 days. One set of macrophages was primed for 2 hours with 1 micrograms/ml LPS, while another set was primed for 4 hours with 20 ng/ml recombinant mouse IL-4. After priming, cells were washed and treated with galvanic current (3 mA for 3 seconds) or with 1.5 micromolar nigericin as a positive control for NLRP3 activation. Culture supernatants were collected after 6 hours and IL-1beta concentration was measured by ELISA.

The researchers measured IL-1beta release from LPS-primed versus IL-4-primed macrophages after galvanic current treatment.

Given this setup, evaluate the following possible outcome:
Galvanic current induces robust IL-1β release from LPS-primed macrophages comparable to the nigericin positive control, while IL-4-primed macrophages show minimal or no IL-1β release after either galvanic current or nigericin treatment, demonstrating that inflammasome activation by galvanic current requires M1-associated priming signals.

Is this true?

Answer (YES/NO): NO